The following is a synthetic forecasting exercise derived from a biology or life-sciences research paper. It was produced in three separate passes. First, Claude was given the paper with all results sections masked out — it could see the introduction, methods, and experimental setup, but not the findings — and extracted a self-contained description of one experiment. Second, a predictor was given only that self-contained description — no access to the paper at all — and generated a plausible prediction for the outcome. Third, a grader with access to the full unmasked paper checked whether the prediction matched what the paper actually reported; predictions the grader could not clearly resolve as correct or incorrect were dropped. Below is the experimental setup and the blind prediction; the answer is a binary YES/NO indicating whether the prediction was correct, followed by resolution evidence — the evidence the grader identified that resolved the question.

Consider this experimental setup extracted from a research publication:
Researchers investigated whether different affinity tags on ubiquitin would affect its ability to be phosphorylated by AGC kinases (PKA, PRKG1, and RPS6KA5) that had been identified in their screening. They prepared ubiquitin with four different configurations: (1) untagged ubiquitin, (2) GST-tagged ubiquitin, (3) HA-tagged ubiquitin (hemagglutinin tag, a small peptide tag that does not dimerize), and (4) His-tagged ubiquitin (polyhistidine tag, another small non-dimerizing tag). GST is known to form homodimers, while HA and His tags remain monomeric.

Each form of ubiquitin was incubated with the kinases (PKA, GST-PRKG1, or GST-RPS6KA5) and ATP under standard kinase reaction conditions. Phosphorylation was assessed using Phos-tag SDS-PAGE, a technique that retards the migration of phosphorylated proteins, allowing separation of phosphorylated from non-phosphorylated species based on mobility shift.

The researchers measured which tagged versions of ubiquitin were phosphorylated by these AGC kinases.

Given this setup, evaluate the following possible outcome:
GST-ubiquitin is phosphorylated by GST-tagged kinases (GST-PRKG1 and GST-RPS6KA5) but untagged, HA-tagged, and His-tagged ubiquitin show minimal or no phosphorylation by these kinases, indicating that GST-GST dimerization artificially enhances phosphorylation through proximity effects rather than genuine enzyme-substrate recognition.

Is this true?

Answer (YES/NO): NO